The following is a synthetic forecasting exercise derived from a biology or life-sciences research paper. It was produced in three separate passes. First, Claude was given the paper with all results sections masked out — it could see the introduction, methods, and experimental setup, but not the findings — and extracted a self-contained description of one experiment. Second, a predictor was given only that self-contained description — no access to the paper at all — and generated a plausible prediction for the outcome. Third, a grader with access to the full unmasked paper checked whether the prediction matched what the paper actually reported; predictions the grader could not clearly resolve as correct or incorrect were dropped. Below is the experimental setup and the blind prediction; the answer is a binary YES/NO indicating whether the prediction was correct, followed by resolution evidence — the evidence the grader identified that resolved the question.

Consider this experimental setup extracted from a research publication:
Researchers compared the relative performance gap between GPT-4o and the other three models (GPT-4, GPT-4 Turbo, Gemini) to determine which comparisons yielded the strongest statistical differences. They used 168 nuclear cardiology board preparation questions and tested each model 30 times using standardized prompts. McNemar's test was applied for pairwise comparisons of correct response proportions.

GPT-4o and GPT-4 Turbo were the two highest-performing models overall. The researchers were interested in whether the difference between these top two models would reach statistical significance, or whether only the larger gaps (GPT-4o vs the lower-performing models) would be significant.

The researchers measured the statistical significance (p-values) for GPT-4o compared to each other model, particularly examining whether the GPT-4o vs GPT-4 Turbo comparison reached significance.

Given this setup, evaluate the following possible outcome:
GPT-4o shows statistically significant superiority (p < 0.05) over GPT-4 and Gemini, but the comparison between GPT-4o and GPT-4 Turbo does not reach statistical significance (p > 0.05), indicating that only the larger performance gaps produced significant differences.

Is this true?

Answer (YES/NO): NO